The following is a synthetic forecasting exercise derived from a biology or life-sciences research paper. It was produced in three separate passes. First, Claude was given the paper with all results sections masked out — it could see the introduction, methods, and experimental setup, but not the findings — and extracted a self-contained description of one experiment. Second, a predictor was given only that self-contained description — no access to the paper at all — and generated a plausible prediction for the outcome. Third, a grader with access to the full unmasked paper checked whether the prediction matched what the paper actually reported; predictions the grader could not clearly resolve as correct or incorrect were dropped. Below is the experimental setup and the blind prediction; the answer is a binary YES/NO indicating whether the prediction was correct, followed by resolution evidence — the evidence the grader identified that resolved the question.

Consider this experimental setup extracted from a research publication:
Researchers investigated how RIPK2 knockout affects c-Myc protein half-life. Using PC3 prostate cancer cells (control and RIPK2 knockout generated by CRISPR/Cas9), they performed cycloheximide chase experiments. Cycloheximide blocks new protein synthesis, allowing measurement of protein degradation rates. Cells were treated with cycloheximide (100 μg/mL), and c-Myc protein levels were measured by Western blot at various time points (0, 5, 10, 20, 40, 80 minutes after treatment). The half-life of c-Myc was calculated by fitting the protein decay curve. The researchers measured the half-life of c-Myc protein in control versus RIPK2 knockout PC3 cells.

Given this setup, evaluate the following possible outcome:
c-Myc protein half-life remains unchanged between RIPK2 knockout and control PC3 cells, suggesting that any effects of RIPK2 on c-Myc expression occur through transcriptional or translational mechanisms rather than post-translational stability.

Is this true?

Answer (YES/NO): NO